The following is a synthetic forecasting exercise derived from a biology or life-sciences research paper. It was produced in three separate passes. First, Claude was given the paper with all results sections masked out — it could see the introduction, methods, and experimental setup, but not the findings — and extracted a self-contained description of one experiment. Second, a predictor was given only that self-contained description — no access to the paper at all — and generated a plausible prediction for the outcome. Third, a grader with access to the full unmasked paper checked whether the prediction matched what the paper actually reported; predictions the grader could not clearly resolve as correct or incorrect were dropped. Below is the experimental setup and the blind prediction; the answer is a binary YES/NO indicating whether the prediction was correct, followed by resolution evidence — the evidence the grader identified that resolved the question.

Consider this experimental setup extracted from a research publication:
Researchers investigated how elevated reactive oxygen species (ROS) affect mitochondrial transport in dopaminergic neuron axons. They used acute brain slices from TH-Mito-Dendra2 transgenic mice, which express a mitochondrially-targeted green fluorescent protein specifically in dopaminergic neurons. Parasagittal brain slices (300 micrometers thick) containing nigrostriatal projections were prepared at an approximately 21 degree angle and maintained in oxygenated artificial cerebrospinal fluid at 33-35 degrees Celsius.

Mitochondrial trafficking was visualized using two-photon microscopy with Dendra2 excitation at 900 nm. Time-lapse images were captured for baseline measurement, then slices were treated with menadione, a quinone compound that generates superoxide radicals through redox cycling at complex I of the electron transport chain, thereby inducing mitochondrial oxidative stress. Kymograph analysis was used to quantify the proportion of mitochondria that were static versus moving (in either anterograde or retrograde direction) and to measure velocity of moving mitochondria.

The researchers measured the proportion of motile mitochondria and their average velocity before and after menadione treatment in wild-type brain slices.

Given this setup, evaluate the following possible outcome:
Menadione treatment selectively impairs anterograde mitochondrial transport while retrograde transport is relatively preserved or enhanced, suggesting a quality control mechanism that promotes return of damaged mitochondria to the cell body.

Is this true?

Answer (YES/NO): NO